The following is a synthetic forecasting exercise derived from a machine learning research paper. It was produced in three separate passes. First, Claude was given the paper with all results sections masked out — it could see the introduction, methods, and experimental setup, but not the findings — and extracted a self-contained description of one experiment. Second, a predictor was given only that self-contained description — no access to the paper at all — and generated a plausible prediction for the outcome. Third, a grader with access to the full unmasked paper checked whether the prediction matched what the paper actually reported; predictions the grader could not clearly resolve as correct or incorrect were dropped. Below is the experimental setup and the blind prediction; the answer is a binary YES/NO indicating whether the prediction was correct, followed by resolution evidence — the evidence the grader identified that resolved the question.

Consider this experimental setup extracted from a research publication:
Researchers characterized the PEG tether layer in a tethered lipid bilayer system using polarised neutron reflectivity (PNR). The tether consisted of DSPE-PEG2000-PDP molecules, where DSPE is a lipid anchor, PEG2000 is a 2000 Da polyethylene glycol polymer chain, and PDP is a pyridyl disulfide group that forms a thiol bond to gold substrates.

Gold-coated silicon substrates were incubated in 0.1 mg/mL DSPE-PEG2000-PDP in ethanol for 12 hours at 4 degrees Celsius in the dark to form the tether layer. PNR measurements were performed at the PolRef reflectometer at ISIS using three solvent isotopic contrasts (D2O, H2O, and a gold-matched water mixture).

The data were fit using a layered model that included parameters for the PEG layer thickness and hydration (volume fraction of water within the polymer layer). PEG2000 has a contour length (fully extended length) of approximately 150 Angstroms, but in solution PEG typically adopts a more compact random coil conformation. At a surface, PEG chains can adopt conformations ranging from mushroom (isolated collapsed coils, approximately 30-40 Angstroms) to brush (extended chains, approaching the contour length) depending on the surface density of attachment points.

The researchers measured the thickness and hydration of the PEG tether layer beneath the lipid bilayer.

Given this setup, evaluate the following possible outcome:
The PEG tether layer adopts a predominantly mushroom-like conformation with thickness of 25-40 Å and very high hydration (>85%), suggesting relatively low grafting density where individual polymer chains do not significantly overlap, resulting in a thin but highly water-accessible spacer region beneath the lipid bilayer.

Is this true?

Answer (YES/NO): NO